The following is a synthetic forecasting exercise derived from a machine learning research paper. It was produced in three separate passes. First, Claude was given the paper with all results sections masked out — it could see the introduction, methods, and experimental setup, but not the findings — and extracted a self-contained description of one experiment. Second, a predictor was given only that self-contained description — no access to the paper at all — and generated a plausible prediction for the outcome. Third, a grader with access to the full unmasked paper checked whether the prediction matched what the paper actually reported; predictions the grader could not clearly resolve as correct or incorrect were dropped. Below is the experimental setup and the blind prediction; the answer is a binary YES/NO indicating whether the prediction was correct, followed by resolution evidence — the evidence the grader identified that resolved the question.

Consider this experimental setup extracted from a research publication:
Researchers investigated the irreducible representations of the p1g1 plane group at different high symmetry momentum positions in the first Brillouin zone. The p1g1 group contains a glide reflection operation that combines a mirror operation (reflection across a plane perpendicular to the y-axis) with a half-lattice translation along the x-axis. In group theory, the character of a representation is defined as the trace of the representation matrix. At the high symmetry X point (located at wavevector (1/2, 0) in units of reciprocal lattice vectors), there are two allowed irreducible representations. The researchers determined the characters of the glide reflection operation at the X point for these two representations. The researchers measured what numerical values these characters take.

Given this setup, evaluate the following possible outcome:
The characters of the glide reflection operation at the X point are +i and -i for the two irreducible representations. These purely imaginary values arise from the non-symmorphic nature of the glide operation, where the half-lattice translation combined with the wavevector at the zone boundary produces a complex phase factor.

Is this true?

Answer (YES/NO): YES